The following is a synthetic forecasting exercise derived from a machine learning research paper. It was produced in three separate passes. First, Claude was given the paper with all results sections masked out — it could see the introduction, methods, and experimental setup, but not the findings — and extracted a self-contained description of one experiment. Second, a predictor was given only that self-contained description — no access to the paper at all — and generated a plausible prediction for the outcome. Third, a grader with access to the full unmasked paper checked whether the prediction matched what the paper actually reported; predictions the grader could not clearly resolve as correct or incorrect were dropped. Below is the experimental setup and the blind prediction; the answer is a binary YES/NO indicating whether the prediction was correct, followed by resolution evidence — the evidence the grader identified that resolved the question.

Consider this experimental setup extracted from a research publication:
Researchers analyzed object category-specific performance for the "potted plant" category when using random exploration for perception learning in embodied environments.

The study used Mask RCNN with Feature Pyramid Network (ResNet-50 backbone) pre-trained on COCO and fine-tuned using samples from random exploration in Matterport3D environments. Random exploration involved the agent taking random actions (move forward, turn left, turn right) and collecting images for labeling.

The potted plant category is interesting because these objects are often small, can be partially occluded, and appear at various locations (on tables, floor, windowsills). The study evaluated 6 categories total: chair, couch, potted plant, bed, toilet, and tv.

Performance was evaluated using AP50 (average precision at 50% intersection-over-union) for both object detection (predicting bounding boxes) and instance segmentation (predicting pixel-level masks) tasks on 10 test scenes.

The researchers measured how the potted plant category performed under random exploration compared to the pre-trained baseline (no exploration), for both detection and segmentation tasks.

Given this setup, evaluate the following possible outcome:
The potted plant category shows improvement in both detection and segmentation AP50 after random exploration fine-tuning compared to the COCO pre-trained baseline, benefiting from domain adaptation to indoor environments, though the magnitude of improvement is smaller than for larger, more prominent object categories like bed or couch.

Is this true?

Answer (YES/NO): NO